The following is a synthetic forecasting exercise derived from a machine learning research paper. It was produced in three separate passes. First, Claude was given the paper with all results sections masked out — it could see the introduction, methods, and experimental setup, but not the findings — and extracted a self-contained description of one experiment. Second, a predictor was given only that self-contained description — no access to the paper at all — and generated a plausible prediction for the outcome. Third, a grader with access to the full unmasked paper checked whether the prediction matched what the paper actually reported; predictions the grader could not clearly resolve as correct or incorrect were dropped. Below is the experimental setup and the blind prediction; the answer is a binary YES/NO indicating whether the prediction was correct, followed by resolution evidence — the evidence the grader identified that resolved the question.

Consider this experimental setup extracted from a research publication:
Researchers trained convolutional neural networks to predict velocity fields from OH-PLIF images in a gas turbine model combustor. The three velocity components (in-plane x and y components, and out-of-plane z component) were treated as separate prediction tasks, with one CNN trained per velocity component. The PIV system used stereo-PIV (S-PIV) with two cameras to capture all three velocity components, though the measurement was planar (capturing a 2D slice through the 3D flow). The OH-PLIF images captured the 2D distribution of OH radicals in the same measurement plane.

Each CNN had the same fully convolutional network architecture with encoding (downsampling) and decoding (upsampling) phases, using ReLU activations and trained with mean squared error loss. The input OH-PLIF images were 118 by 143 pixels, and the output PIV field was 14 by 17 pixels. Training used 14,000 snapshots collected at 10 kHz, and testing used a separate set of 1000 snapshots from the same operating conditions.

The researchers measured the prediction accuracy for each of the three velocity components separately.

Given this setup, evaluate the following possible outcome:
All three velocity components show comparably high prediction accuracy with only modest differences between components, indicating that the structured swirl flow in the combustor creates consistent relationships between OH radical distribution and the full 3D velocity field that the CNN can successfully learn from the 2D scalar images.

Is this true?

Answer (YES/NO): NO